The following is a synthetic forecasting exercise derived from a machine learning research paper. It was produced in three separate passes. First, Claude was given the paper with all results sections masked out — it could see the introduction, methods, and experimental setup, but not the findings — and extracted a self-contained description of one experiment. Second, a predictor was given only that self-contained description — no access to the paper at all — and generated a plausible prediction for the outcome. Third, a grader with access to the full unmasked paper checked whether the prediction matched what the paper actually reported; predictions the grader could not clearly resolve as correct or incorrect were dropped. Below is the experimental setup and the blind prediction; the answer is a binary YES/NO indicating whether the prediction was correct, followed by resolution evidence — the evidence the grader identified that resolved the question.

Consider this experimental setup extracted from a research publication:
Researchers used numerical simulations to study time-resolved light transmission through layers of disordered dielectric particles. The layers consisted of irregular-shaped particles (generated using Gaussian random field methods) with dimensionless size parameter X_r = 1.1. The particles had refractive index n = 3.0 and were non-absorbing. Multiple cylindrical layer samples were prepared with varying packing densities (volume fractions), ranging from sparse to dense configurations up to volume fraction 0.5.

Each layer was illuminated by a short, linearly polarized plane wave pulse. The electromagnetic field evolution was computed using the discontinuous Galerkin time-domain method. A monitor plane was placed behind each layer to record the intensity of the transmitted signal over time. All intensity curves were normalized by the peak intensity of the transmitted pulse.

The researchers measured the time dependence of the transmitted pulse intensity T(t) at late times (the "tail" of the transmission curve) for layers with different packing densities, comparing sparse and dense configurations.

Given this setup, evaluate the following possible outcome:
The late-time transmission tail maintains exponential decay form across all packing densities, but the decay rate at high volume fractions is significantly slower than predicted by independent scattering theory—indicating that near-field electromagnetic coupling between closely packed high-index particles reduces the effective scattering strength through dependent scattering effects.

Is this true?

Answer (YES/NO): NO